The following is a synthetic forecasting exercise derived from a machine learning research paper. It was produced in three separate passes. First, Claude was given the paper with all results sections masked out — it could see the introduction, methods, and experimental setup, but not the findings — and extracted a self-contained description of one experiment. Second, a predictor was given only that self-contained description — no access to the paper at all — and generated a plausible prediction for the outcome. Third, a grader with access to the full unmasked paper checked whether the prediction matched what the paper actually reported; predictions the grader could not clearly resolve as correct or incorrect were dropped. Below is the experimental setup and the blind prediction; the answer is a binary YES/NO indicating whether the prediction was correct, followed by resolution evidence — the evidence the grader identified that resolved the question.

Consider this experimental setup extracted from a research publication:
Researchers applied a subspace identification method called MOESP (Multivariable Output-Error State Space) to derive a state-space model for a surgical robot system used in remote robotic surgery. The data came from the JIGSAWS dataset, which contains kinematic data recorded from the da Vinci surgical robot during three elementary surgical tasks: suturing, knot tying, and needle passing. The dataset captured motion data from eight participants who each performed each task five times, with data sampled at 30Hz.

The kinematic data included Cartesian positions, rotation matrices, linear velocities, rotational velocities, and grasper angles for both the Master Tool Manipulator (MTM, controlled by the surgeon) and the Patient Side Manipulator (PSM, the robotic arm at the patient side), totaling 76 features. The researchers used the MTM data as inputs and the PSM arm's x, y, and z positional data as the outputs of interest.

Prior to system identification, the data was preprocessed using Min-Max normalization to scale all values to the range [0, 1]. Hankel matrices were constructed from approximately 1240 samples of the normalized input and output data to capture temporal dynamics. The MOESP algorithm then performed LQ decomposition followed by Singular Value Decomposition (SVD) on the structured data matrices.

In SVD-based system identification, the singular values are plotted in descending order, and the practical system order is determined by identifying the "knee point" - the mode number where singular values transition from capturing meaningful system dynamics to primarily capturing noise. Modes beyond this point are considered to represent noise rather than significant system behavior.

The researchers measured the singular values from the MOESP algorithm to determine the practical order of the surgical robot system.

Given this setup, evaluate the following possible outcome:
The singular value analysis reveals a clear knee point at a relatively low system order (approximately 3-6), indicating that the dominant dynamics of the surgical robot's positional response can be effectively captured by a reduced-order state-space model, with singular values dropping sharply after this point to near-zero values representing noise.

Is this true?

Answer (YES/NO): NO